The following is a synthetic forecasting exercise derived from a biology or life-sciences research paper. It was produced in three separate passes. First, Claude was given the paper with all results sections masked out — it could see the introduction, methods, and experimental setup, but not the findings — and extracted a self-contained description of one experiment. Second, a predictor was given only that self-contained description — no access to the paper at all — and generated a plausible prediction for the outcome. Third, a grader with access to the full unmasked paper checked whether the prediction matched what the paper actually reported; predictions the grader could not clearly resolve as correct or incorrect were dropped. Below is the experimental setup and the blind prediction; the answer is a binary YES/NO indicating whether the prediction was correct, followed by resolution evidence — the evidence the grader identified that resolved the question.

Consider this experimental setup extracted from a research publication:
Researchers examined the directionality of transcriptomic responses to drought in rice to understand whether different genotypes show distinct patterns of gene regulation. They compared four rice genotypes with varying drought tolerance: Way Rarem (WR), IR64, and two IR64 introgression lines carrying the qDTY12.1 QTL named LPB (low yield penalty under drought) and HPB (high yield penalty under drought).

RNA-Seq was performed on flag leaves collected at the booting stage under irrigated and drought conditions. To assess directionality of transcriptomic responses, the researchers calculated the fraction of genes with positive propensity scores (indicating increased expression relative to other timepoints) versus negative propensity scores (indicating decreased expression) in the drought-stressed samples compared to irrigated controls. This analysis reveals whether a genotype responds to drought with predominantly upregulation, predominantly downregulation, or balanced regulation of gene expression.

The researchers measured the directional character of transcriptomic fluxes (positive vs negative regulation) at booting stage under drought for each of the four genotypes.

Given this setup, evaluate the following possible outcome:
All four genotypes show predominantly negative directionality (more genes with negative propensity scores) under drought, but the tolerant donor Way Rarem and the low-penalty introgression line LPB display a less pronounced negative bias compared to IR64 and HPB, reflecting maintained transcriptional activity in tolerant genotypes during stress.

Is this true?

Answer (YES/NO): NO